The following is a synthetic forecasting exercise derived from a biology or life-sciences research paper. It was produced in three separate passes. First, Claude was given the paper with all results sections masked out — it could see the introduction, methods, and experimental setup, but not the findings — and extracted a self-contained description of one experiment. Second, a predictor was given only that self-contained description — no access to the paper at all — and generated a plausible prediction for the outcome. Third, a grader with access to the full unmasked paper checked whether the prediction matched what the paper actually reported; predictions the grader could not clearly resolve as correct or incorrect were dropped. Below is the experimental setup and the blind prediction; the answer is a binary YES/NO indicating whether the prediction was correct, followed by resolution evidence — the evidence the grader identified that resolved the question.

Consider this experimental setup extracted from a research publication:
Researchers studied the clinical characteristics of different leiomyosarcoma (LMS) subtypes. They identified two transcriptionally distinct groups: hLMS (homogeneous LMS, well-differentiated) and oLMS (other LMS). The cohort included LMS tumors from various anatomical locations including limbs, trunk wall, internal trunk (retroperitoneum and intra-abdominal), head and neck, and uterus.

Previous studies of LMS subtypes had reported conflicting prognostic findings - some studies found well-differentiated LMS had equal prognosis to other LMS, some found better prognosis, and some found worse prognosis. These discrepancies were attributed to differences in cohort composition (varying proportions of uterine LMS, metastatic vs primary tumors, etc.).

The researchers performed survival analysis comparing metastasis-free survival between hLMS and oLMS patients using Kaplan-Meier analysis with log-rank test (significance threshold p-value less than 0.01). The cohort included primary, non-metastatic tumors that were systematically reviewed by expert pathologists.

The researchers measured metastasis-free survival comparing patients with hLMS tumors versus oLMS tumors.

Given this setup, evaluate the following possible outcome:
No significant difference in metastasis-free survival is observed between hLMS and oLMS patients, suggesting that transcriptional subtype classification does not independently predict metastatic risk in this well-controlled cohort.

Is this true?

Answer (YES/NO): NO